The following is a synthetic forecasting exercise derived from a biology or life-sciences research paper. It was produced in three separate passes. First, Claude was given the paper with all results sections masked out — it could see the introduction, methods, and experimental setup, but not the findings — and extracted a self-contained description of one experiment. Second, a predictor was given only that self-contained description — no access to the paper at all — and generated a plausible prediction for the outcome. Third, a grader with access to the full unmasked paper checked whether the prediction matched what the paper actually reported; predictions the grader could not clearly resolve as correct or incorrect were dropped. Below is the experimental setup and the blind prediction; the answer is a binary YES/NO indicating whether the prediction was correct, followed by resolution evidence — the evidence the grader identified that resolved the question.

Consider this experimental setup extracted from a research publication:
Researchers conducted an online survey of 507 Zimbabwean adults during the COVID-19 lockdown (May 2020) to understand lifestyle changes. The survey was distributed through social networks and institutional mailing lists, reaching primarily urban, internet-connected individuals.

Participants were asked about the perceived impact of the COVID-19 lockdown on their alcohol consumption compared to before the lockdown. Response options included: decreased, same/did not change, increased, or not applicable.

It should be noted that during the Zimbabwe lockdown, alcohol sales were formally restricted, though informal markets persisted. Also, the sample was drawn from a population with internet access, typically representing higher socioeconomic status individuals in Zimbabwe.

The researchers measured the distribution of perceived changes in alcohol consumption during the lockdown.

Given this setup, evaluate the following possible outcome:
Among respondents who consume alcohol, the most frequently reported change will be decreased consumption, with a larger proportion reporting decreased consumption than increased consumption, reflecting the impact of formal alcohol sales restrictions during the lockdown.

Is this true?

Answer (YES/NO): YES